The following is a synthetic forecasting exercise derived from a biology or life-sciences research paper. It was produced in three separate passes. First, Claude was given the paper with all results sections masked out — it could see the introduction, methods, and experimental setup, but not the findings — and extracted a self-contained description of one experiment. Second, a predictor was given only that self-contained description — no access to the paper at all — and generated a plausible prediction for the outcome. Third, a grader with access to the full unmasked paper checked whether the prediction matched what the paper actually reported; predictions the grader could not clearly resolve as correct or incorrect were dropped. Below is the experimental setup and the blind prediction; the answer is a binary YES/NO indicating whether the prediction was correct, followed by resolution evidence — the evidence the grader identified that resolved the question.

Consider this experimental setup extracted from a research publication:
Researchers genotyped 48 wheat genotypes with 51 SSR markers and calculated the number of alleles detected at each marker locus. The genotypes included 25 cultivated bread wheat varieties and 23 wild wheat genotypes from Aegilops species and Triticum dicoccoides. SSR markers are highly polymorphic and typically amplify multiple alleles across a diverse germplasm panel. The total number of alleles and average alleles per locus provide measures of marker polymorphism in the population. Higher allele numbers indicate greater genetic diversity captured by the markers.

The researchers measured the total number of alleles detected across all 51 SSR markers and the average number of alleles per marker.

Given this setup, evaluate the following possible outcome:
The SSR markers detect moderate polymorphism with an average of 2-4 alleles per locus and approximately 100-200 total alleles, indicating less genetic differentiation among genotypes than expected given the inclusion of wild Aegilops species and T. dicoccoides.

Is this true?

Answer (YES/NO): YES